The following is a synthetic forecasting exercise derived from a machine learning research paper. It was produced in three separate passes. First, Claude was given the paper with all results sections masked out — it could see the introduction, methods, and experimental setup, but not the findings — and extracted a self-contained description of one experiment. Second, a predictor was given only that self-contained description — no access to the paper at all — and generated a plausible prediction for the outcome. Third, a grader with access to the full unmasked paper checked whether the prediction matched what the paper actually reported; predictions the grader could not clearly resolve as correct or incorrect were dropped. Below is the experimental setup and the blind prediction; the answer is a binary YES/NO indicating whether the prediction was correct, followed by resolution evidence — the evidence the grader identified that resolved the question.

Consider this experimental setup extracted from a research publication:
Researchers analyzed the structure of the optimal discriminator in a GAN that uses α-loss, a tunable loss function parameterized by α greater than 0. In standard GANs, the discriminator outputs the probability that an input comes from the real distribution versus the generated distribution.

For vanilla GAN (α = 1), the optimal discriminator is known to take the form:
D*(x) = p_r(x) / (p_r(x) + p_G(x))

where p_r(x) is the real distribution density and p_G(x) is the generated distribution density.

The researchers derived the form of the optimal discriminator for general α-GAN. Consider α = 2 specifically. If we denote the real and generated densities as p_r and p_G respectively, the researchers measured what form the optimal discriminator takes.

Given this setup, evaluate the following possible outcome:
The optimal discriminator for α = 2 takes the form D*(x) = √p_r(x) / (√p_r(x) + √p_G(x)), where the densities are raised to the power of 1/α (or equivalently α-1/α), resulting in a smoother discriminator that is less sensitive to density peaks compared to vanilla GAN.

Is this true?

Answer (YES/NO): NO